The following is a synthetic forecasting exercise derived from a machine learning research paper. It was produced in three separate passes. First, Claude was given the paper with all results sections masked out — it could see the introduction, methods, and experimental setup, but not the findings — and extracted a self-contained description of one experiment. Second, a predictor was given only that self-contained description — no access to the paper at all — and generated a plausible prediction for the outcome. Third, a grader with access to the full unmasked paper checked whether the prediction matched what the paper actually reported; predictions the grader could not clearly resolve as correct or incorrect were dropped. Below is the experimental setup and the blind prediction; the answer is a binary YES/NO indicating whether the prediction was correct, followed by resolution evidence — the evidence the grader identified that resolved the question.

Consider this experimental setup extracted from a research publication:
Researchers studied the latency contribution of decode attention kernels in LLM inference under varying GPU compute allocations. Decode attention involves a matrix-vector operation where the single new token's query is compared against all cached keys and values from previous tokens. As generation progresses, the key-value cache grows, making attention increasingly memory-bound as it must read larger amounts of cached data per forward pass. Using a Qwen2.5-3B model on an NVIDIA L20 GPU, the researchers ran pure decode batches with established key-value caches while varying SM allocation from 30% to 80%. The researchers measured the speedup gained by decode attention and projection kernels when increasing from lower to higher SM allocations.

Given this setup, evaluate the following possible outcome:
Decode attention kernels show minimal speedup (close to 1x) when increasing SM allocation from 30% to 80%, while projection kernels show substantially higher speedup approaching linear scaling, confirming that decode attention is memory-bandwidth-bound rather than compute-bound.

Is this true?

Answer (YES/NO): NO